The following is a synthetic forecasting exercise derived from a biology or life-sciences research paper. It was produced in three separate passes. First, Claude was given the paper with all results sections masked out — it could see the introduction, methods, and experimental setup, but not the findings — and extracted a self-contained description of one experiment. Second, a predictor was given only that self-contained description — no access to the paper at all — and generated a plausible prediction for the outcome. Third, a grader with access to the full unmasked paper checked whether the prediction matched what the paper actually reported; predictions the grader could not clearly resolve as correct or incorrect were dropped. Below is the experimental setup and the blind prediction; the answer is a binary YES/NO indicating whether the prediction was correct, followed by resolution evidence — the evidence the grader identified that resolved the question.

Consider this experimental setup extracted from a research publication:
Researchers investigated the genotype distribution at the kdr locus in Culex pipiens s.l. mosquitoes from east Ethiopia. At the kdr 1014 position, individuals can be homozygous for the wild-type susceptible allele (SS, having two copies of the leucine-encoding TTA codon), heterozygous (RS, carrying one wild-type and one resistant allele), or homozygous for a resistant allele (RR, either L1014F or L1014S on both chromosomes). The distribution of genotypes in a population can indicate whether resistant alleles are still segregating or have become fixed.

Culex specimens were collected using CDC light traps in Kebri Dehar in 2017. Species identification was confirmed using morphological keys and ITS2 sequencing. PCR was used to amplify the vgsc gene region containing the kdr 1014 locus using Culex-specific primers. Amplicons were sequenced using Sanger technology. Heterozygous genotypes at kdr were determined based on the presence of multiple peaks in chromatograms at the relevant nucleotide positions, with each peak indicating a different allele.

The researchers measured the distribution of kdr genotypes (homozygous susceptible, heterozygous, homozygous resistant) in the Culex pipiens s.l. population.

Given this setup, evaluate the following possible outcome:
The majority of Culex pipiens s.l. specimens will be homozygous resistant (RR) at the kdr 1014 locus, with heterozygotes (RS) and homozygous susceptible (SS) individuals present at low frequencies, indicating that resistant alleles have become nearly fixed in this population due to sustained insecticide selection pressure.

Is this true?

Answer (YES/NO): NO